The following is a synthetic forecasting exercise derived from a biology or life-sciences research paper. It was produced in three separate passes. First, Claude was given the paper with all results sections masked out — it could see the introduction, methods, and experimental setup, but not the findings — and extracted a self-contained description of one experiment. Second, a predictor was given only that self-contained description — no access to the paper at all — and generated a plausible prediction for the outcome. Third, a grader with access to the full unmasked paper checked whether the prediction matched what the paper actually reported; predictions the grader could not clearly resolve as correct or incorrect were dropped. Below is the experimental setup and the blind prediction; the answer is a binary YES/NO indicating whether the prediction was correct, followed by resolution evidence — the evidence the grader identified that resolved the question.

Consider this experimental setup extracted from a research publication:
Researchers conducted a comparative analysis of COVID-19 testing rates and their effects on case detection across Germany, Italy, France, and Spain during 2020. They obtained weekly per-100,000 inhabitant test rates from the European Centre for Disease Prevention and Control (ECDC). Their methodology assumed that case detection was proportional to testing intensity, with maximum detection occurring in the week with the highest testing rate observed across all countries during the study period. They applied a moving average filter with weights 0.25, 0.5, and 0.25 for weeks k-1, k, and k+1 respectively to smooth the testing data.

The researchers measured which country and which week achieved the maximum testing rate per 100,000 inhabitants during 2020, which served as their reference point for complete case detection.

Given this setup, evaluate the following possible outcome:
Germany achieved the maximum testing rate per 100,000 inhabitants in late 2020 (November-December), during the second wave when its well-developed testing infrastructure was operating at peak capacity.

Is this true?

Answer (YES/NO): NO